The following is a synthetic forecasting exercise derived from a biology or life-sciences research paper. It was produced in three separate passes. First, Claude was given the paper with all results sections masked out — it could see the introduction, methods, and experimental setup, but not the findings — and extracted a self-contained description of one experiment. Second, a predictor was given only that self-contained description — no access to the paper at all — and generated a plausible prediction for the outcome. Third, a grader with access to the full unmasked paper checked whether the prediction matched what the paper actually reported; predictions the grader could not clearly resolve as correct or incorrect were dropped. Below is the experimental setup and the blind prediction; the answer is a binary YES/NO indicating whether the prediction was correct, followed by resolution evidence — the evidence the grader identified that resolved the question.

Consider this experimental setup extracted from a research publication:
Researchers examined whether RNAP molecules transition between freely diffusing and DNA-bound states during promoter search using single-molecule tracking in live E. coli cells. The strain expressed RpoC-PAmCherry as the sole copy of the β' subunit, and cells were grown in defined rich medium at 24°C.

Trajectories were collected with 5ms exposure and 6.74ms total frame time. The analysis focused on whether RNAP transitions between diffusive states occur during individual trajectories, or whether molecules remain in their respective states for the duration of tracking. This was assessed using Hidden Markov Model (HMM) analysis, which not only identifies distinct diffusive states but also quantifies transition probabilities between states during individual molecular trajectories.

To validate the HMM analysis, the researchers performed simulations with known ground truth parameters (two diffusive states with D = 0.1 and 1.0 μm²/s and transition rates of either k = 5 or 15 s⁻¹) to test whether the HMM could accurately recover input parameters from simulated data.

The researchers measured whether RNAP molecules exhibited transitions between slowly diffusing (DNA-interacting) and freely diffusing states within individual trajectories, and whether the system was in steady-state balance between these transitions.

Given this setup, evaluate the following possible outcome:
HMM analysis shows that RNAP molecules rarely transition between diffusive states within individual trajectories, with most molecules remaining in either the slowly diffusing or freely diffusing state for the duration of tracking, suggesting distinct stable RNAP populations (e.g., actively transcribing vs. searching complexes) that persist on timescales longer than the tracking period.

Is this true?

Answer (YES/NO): NO